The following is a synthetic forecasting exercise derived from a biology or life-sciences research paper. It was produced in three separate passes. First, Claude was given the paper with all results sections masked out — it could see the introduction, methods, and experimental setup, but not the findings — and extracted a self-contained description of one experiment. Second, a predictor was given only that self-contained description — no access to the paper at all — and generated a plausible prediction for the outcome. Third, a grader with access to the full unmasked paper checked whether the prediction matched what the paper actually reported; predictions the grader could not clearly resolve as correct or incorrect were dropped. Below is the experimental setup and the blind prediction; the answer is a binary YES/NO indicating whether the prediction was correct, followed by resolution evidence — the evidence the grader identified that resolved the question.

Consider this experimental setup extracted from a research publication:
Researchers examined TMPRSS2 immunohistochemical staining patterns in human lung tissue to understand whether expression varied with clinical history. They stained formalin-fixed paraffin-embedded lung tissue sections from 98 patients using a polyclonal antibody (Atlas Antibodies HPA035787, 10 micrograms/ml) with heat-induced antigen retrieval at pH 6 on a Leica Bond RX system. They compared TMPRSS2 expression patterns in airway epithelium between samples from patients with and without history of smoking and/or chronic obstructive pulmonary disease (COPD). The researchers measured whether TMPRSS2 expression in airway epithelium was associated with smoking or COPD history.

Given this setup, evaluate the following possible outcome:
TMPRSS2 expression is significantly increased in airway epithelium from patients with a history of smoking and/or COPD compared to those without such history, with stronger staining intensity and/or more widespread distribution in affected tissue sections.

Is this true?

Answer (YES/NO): YES